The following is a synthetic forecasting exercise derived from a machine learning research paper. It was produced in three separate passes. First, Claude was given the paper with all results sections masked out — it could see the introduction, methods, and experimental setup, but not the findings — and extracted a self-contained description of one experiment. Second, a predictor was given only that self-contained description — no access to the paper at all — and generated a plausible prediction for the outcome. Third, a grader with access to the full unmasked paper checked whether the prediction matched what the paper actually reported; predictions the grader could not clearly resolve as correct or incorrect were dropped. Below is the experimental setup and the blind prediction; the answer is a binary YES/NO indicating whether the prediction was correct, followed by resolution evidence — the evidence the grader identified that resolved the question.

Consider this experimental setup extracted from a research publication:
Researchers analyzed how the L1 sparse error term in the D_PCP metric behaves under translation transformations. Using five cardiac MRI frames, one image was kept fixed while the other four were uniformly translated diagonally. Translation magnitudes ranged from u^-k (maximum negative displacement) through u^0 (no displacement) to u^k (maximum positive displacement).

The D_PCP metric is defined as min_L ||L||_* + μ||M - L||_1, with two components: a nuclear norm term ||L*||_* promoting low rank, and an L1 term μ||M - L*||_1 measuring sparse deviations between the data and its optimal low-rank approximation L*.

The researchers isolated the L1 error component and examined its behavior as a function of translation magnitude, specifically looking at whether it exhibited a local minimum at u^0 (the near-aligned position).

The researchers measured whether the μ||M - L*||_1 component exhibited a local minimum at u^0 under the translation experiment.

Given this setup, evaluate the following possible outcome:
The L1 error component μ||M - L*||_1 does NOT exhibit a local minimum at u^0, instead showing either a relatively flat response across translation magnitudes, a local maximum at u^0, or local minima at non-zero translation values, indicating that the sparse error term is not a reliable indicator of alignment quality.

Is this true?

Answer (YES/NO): NO